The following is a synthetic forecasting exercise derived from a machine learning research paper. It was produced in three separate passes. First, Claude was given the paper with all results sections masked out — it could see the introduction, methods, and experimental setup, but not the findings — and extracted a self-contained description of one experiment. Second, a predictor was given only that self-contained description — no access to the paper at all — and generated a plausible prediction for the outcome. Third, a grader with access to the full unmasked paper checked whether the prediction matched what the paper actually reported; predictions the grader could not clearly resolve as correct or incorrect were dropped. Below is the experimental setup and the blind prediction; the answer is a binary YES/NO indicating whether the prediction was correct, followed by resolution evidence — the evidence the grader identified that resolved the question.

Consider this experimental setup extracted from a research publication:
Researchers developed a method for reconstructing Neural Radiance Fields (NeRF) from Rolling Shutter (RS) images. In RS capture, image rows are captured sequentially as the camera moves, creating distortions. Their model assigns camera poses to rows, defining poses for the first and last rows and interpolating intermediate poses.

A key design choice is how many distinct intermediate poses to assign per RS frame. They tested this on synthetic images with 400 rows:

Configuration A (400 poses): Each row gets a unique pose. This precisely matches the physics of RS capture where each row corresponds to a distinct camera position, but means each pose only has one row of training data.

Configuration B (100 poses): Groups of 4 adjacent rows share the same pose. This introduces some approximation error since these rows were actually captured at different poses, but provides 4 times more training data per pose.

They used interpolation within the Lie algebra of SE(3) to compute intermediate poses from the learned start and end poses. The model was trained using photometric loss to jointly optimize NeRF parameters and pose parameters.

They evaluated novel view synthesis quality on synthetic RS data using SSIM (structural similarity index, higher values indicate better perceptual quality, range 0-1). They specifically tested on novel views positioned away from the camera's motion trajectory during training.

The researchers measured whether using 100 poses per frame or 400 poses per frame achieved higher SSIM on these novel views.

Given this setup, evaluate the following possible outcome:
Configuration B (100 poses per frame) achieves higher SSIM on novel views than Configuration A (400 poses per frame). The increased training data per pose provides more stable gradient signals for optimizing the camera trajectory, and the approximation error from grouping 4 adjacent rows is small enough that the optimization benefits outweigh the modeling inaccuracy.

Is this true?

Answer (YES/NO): YES